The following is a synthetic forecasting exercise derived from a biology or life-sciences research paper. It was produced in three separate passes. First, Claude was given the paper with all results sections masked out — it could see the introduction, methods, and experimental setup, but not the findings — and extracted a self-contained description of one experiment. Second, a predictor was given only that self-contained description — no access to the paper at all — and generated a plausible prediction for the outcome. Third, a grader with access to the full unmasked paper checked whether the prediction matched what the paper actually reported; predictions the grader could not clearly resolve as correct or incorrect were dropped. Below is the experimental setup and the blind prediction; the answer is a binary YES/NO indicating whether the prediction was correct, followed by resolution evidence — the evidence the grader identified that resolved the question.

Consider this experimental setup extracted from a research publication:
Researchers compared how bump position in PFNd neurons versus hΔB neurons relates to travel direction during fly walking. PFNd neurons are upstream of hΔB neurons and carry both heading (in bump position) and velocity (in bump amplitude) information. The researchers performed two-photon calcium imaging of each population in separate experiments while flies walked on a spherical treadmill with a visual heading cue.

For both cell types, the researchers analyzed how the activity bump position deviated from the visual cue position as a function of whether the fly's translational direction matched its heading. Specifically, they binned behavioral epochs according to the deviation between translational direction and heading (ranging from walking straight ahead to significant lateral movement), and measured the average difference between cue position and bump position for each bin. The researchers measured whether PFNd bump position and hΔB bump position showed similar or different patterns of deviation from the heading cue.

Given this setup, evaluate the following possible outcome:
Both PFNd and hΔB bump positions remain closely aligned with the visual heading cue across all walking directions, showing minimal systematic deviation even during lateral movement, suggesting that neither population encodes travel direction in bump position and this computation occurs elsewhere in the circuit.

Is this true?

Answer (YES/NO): NO